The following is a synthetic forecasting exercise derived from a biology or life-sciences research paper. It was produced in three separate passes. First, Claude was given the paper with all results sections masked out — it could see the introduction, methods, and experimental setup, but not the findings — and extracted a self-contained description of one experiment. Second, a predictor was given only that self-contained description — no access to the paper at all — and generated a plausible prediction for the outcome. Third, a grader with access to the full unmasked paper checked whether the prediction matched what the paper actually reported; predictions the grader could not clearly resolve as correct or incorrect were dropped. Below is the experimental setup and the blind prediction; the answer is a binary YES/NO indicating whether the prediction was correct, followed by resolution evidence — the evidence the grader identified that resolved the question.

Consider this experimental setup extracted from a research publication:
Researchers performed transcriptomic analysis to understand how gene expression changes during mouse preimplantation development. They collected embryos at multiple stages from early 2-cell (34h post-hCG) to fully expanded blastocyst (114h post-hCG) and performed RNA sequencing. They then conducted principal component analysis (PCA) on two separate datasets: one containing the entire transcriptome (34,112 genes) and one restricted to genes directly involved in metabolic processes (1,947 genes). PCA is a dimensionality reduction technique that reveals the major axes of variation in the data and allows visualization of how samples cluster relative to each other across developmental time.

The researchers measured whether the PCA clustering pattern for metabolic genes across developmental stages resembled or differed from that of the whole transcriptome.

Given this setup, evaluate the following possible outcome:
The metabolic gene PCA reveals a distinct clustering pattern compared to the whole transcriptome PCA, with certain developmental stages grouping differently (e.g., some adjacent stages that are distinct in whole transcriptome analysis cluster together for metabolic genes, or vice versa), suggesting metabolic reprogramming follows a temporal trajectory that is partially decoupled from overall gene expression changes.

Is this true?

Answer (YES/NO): NO